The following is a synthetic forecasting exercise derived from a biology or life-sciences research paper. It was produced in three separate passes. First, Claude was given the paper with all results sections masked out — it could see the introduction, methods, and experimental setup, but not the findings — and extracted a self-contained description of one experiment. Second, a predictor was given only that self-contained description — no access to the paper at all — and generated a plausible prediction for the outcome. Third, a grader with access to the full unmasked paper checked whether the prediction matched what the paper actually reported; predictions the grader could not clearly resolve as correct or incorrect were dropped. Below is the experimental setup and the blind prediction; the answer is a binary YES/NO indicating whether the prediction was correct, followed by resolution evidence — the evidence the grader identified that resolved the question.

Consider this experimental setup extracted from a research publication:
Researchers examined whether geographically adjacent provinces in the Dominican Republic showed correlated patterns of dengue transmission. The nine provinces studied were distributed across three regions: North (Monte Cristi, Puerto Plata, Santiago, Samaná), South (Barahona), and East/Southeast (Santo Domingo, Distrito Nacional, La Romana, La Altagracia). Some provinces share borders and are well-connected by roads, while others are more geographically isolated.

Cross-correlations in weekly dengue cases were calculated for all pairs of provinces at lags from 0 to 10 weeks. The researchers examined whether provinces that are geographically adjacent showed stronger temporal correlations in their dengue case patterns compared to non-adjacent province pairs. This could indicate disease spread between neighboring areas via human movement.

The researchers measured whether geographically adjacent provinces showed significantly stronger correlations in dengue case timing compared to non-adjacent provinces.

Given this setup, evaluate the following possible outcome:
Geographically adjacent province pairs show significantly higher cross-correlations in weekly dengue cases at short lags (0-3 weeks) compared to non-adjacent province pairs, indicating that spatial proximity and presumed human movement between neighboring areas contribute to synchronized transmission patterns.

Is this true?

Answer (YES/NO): NO